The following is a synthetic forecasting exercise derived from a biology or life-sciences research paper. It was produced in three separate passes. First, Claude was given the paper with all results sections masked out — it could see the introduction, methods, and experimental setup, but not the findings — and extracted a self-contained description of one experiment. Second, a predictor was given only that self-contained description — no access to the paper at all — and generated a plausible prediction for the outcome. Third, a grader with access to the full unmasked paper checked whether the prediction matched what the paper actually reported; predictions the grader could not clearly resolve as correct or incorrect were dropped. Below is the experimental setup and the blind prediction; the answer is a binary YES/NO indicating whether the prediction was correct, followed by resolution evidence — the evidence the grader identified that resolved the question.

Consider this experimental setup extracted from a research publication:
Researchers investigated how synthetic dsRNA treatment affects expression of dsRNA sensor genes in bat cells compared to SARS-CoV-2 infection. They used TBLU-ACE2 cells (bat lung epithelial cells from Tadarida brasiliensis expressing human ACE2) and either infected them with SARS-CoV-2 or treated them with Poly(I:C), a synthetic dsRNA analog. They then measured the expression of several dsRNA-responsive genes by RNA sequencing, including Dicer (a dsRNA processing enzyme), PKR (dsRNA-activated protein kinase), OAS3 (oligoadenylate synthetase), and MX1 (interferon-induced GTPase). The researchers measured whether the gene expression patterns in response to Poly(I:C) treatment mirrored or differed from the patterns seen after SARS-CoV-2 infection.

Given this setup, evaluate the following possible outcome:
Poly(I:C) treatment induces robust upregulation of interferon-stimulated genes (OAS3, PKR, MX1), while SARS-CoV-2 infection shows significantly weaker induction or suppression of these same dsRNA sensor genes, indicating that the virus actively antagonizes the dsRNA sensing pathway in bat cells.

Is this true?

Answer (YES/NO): NO